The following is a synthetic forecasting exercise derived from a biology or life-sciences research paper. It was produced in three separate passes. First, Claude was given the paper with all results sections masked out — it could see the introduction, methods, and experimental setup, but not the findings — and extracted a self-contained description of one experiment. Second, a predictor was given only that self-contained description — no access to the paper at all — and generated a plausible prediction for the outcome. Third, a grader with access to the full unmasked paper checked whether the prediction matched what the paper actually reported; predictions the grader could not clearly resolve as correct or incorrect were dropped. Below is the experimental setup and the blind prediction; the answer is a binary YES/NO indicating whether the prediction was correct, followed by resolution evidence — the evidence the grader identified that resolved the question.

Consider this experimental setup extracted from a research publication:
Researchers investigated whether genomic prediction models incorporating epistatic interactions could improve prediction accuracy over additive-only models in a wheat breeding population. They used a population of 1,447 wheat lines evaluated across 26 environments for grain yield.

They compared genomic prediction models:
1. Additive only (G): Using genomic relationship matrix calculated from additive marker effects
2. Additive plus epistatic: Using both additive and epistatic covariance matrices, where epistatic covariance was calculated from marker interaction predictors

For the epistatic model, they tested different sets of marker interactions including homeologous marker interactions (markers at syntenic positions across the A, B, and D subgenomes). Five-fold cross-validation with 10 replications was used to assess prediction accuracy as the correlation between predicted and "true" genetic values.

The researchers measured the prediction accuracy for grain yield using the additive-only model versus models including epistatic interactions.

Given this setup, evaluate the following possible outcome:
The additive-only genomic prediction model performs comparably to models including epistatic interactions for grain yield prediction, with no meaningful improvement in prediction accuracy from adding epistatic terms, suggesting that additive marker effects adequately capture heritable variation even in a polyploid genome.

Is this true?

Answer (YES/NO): YES